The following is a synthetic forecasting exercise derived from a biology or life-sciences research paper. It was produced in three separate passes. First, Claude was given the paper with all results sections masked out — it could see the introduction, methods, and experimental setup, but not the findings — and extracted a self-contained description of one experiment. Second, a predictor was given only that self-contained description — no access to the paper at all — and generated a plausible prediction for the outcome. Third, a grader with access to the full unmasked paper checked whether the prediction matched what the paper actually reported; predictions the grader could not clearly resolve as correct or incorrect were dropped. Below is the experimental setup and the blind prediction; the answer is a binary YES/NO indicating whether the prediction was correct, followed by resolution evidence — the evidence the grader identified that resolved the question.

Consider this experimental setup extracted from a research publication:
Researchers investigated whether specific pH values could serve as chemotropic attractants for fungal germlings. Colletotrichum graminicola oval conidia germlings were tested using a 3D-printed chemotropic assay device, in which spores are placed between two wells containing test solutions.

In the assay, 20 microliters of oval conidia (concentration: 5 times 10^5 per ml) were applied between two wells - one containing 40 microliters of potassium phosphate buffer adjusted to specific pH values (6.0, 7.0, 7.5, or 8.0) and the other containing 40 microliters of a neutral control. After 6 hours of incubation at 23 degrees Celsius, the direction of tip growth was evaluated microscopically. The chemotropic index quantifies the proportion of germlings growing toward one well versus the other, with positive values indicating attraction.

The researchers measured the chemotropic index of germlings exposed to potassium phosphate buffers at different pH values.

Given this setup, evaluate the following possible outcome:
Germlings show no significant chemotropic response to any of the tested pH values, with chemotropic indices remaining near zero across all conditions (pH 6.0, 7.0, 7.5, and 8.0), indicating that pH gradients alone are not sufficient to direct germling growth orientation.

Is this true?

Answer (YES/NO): NO